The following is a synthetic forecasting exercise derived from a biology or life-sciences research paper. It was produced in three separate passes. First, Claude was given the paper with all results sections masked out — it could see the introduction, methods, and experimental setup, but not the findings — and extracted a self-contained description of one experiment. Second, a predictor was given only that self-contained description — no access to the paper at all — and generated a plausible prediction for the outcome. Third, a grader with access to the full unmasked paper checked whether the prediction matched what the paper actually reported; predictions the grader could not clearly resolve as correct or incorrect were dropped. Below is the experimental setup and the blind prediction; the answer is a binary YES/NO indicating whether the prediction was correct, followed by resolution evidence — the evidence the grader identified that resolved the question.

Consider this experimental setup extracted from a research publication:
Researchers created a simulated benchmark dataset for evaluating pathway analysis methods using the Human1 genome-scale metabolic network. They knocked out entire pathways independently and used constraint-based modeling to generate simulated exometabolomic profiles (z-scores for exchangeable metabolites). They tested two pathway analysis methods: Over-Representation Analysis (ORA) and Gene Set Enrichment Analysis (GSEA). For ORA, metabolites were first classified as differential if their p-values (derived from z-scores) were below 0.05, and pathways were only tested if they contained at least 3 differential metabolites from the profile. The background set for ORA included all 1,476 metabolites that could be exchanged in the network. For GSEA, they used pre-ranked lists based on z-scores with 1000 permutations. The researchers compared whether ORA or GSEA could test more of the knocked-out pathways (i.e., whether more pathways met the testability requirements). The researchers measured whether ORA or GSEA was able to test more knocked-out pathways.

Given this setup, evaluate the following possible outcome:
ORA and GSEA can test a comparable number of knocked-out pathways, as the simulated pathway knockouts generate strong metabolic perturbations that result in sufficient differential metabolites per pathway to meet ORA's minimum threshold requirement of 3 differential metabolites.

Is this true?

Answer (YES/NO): NO